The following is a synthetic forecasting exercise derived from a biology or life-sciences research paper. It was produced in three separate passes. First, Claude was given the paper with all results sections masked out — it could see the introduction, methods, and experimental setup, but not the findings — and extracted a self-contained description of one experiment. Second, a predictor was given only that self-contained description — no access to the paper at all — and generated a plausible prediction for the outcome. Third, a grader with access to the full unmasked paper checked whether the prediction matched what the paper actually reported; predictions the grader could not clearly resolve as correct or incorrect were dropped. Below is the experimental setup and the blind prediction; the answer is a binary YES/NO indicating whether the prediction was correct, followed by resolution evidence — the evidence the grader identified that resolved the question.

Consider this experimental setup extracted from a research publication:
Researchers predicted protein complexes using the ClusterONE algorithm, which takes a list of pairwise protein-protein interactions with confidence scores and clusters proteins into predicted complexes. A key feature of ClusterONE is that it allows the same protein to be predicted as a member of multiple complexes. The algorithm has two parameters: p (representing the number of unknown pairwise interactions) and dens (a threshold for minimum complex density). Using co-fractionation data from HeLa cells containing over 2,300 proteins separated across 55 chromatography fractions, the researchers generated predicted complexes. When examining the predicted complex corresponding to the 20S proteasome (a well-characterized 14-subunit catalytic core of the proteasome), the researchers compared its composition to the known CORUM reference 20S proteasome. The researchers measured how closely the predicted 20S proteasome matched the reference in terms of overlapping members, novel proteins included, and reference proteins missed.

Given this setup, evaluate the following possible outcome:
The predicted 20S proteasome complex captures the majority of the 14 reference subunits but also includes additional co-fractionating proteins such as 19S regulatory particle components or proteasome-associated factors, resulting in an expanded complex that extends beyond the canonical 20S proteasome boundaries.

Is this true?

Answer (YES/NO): NO